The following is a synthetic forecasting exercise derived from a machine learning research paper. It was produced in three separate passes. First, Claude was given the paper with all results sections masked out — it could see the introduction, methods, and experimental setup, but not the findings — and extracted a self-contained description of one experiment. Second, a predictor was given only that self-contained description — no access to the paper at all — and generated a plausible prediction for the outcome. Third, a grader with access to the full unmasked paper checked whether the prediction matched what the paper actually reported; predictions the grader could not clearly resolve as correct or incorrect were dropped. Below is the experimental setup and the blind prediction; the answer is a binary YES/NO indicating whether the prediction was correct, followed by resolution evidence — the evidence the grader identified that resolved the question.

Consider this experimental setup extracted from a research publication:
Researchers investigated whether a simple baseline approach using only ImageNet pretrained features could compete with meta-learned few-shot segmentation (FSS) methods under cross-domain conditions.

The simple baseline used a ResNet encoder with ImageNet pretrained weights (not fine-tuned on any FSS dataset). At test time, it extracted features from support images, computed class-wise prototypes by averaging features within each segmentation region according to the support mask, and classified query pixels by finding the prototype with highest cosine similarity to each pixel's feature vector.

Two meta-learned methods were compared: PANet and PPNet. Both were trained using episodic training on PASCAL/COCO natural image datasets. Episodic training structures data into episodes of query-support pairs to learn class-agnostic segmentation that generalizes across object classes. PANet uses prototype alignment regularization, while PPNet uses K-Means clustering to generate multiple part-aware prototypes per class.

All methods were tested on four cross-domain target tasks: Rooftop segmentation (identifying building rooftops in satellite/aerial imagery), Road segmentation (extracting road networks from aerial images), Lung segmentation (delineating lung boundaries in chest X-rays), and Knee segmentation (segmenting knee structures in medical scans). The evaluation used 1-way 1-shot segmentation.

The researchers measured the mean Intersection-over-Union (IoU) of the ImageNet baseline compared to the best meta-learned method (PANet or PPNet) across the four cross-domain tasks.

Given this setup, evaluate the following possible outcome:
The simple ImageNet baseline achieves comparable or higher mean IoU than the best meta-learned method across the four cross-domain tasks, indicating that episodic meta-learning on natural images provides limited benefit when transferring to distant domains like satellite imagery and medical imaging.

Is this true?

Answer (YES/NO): NO